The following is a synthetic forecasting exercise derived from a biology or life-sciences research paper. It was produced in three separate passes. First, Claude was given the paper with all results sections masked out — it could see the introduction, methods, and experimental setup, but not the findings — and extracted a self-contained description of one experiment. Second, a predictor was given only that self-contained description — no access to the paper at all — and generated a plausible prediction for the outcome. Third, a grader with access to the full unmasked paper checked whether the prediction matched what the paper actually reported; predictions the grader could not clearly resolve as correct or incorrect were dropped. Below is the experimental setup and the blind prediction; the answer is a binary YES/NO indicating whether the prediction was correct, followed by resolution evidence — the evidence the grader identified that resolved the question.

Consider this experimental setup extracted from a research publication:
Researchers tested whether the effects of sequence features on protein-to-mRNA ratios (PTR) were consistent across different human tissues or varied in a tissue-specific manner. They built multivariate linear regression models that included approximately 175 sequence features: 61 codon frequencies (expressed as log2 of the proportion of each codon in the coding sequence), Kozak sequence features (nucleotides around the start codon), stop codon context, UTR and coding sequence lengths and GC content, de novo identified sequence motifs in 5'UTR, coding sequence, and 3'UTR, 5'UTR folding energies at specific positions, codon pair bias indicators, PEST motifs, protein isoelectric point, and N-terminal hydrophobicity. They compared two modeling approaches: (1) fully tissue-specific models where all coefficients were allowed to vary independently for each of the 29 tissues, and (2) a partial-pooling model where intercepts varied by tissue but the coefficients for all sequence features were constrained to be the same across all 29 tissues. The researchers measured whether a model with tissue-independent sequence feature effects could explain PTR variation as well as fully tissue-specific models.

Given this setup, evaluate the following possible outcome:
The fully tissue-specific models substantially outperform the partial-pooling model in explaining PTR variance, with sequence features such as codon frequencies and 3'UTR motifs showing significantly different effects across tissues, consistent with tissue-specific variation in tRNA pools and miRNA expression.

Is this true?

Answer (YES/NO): NO